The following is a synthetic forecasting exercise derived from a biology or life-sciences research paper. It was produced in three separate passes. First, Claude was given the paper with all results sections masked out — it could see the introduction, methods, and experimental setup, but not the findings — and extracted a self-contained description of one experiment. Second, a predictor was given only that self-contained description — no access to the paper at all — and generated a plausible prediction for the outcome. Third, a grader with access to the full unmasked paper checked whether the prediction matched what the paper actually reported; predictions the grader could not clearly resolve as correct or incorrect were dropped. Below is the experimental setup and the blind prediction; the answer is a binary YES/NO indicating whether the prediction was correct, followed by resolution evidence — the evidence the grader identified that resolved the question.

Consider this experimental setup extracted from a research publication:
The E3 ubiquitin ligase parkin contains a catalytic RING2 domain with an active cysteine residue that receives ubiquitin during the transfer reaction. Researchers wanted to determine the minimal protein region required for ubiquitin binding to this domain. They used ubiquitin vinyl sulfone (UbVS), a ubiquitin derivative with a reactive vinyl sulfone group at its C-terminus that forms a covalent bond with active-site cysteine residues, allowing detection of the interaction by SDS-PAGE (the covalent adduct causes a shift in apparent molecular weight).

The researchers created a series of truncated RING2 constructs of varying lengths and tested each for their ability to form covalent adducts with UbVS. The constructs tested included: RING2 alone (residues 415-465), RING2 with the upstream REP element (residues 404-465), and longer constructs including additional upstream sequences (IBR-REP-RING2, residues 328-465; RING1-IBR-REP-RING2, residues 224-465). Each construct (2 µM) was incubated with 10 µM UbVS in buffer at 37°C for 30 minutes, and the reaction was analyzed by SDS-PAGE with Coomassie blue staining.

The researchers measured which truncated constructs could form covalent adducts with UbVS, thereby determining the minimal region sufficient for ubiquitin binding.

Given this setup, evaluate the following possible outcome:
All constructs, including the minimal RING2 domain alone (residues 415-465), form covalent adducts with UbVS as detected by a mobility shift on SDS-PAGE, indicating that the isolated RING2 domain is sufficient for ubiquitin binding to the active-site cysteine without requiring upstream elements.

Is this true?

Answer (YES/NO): NO